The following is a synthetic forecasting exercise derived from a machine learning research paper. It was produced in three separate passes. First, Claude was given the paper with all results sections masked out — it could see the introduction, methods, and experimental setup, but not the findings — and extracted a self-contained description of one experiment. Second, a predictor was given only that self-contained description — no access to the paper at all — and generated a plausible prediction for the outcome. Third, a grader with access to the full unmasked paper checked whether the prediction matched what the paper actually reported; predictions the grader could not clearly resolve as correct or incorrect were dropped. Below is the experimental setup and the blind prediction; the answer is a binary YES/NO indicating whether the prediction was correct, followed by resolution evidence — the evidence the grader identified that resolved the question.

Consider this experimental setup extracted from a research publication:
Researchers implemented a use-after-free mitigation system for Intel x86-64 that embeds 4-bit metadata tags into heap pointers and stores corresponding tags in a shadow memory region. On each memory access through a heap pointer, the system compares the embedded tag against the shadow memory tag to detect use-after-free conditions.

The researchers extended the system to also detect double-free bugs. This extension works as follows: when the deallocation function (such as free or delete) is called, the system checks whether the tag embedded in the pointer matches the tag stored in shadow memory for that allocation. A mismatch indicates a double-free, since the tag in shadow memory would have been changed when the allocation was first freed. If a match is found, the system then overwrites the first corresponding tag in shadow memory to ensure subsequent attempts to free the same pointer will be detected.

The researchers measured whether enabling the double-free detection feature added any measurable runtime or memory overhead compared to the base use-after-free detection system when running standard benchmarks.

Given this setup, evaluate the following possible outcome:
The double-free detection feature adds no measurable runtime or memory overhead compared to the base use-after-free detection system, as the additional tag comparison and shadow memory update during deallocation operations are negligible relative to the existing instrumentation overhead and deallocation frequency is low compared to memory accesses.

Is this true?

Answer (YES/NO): YES